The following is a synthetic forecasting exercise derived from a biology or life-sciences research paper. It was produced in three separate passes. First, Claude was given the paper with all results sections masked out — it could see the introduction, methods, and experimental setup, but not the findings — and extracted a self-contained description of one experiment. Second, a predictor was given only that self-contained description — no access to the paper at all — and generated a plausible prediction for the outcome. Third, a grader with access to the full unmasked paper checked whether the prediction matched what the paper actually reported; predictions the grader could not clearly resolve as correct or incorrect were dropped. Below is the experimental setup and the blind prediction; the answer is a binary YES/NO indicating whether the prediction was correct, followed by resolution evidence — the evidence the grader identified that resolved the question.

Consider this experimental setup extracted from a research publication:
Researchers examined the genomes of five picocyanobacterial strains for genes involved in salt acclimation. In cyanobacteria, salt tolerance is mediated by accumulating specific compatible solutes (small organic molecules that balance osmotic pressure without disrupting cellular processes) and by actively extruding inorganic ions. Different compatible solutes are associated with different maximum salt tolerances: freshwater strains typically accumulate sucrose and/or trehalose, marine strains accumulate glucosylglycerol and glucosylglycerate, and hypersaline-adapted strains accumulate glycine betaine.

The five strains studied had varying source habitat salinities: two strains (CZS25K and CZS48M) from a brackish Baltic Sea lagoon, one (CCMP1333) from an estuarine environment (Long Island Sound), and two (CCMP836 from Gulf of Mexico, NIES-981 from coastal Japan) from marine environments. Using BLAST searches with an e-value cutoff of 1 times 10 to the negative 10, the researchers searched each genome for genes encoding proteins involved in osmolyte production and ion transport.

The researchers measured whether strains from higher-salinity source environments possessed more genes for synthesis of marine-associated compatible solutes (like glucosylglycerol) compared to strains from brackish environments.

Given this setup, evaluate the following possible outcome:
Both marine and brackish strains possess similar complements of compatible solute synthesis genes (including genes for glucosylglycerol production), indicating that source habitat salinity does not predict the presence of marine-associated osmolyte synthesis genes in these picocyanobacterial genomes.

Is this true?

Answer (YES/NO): NO